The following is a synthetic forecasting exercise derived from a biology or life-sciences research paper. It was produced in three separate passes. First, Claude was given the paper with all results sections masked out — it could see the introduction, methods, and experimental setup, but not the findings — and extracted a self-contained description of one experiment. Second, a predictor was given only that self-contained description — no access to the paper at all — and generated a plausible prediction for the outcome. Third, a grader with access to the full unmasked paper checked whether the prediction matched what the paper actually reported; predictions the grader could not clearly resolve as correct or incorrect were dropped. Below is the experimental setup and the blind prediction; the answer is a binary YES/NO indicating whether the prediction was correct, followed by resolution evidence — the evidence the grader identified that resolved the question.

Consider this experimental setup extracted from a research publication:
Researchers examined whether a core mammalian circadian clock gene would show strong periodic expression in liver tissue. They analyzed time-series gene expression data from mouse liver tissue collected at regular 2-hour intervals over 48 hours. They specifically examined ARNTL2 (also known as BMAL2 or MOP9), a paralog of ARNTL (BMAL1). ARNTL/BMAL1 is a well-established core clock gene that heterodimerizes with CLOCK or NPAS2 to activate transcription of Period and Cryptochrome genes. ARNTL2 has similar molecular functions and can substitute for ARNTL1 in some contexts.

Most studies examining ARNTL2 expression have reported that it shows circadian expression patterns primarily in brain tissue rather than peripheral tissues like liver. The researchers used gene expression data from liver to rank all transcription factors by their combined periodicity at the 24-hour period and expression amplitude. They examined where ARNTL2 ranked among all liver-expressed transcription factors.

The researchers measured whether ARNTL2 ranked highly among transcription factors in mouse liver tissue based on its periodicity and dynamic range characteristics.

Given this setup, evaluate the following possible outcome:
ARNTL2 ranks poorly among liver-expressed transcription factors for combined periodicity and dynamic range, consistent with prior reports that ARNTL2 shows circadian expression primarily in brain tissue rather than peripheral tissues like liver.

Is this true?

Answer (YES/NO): YES